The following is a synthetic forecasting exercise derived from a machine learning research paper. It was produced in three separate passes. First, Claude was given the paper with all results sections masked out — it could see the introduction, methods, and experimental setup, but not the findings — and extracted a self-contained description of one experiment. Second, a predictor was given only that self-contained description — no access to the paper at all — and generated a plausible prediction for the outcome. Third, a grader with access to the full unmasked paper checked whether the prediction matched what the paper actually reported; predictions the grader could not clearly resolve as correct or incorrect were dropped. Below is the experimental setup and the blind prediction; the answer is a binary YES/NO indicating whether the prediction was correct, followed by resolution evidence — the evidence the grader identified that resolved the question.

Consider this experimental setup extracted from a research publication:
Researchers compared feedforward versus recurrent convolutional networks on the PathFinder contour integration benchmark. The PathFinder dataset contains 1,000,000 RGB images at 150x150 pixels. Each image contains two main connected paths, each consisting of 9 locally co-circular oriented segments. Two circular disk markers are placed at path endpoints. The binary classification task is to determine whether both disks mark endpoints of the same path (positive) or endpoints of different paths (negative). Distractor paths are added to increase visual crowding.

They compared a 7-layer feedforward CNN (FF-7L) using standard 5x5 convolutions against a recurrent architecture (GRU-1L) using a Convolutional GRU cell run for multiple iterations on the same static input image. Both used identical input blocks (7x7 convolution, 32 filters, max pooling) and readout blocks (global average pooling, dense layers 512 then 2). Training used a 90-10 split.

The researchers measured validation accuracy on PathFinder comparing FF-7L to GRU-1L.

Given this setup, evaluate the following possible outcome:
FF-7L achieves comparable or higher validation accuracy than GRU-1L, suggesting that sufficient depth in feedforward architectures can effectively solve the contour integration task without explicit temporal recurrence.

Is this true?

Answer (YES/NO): YES